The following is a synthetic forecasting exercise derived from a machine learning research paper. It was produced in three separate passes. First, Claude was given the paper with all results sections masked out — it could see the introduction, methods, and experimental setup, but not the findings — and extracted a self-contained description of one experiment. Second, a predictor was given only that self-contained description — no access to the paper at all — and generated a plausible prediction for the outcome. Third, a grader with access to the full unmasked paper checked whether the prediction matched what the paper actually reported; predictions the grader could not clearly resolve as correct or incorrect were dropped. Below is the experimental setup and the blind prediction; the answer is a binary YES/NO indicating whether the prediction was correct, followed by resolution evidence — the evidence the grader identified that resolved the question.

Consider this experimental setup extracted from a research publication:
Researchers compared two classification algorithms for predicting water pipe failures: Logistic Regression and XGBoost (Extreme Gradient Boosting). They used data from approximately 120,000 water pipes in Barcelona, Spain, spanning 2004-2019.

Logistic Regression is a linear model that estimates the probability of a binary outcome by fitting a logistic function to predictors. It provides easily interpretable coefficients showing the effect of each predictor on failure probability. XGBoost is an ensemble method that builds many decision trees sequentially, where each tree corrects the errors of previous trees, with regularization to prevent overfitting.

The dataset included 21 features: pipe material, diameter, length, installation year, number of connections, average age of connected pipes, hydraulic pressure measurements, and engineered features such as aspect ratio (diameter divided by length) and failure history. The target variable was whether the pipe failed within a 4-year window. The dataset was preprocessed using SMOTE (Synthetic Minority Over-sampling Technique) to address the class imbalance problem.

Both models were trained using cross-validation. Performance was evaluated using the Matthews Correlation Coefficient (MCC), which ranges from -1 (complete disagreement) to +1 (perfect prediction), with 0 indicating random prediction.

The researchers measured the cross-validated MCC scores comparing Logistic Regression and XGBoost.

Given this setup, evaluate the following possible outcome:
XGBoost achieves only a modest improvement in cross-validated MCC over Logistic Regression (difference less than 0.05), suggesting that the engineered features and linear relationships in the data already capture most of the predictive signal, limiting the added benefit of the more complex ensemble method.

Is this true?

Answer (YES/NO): YES